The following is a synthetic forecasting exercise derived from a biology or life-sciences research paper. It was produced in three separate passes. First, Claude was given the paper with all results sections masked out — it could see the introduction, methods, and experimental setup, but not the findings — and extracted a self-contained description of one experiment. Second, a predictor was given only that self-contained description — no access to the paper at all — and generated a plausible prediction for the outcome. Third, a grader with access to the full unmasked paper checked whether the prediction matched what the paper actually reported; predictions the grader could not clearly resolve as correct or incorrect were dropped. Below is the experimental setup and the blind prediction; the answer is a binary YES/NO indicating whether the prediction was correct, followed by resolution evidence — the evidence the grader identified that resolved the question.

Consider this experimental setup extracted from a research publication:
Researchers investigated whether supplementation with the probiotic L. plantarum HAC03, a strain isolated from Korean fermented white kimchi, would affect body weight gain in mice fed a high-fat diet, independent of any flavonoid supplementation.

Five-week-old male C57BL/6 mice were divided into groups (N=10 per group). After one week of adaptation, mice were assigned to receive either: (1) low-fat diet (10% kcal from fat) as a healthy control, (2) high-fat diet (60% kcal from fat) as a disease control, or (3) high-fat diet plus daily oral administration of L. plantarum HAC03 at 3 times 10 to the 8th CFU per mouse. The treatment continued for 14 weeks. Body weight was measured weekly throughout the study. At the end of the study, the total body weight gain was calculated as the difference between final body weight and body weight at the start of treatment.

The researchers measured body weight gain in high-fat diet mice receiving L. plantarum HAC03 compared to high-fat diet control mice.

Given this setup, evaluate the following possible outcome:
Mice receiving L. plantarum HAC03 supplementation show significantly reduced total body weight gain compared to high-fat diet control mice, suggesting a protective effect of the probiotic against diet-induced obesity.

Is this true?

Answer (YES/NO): YES